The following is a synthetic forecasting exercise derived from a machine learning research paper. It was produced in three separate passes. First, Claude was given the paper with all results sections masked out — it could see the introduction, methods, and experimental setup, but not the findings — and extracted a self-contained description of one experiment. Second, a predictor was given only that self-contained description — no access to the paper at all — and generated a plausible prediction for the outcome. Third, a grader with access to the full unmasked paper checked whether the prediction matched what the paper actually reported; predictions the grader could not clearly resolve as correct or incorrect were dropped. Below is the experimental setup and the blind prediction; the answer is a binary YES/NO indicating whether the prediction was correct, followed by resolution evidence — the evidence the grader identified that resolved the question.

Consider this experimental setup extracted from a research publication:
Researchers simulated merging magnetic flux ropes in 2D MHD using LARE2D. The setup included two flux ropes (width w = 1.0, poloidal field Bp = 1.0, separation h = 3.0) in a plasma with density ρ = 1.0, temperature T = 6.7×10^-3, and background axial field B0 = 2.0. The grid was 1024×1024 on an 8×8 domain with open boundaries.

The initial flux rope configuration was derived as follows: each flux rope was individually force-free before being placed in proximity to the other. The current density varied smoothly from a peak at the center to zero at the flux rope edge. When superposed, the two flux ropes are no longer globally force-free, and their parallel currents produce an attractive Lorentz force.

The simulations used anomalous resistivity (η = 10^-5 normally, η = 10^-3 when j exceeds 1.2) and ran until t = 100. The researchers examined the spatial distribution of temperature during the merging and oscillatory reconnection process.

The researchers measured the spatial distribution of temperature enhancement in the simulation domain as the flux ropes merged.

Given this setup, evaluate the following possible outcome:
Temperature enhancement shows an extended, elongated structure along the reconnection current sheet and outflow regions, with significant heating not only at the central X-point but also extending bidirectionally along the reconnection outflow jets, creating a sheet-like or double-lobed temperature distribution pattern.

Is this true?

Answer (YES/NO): YES